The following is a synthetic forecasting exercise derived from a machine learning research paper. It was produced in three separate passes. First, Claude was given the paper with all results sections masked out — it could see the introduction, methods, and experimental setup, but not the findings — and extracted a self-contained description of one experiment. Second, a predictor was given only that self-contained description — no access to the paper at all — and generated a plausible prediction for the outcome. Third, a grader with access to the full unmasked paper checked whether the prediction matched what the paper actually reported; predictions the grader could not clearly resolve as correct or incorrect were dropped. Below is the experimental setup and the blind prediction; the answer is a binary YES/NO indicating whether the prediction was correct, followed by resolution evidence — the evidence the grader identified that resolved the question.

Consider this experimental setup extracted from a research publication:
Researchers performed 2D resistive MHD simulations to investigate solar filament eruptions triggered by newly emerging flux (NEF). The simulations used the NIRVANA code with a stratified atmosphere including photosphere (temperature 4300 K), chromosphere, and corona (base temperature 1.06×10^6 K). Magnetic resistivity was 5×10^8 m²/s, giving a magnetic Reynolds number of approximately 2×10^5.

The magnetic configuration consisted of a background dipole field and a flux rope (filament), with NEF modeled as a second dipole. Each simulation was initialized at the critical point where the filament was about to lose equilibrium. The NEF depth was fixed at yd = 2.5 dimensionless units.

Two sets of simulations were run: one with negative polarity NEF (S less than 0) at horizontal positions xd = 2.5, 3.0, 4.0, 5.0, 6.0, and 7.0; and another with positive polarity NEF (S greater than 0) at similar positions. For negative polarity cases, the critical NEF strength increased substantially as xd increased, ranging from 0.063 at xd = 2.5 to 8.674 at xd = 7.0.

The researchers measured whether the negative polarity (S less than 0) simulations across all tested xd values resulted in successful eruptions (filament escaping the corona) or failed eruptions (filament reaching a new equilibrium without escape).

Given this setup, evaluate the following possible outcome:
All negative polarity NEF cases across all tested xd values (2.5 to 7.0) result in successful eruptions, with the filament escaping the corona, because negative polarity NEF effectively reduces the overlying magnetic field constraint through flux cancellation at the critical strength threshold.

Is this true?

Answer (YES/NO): YES